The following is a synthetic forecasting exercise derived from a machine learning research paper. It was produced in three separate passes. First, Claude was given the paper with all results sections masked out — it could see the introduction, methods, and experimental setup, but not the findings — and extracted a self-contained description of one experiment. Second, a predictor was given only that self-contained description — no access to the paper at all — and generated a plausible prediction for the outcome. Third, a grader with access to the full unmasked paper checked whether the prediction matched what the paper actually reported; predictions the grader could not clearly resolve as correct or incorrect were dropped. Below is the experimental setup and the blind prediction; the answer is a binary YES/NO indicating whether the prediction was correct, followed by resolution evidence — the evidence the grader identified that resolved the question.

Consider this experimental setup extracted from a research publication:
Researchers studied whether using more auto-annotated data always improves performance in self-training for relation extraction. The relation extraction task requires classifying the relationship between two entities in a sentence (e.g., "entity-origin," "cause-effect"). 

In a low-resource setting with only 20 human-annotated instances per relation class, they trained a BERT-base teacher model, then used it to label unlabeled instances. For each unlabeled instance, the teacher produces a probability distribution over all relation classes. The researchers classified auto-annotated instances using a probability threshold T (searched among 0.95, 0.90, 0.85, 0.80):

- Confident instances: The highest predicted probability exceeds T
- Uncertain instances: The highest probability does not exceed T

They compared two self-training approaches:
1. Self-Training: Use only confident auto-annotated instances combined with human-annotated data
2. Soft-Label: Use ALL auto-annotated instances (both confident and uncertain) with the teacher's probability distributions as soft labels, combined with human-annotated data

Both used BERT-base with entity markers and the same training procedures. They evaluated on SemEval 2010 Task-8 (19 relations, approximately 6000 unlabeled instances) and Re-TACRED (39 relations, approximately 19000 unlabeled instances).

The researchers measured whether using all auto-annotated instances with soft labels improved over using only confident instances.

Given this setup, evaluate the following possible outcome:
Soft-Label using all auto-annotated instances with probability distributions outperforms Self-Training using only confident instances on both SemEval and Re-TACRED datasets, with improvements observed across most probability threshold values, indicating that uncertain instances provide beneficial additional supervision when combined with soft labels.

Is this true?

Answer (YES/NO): NO